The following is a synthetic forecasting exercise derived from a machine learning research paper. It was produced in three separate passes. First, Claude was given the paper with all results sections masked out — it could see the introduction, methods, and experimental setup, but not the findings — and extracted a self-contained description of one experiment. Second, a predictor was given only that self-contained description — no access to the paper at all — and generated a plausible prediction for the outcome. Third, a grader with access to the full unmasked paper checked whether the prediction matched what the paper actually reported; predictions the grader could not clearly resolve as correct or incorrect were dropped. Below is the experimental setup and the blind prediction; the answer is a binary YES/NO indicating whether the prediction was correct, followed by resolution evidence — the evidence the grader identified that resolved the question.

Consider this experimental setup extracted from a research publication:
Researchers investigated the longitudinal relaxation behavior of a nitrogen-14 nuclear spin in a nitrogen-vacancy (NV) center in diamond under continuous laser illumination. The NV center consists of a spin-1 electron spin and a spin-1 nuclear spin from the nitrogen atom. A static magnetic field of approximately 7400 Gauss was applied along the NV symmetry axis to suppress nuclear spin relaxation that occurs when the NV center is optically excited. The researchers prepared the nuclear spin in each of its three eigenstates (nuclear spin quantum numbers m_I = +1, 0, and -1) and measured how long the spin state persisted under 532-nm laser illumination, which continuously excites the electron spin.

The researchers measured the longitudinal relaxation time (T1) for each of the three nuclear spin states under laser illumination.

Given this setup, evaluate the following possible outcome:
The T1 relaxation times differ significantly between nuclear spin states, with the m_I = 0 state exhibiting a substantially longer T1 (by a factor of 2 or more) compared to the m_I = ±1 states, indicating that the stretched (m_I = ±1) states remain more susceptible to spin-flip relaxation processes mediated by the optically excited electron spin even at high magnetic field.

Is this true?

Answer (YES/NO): NO